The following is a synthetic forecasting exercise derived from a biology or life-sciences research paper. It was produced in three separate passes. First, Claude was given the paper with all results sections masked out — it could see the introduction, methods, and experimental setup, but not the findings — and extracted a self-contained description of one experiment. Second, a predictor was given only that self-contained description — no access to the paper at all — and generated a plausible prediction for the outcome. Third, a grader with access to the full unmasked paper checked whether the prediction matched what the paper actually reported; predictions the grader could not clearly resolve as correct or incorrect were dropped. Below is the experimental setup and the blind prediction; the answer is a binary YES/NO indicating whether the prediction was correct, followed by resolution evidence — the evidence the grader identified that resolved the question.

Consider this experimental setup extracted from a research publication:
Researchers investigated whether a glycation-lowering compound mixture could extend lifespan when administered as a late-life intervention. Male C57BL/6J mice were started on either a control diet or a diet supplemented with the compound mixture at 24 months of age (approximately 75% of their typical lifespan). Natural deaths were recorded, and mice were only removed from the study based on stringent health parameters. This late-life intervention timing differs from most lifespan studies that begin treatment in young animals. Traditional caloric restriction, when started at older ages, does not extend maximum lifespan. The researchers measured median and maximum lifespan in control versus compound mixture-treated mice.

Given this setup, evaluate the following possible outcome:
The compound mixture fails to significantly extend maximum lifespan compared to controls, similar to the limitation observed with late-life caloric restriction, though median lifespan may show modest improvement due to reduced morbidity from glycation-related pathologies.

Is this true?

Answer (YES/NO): NO